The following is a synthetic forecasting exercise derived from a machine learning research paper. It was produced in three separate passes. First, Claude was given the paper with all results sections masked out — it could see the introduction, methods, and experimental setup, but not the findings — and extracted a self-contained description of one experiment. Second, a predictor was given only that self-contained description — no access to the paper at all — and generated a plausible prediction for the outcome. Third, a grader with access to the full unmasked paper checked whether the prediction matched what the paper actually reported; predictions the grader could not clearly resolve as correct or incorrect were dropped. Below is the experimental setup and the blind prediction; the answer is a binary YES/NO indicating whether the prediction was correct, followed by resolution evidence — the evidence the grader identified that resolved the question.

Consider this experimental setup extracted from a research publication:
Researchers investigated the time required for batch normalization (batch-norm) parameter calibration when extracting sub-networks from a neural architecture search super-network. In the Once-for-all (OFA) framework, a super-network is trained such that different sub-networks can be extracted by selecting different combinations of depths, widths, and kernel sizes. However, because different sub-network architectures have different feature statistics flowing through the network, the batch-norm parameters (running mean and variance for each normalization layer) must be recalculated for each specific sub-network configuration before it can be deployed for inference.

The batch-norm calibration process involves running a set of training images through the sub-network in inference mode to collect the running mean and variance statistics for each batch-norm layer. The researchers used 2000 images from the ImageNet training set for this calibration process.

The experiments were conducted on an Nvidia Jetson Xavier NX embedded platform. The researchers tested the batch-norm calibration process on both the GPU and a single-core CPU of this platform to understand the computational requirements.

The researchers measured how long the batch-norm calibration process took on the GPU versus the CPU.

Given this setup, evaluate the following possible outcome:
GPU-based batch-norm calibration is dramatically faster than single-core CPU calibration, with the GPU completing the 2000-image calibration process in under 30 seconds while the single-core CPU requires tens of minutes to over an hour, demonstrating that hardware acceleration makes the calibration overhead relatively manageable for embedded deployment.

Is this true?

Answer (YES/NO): NO